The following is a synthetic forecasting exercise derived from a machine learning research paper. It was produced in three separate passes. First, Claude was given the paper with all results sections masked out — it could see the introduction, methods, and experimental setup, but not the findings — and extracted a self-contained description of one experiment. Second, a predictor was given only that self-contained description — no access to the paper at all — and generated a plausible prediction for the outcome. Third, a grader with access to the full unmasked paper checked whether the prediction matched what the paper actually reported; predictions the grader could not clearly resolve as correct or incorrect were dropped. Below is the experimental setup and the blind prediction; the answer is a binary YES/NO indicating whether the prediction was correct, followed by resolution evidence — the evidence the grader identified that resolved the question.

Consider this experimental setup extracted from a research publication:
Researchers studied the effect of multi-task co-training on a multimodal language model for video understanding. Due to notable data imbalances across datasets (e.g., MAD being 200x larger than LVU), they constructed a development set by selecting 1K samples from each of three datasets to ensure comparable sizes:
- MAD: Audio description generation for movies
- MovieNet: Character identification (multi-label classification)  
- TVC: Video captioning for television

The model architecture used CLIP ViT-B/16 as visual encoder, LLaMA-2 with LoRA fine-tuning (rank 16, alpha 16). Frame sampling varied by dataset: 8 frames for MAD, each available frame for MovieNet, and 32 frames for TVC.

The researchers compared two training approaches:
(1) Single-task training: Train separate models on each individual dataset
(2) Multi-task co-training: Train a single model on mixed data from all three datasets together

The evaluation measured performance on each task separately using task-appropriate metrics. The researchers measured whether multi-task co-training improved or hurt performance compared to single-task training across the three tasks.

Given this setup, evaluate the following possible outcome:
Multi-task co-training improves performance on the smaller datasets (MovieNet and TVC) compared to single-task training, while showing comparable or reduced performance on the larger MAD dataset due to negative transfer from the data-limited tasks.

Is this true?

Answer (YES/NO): NO